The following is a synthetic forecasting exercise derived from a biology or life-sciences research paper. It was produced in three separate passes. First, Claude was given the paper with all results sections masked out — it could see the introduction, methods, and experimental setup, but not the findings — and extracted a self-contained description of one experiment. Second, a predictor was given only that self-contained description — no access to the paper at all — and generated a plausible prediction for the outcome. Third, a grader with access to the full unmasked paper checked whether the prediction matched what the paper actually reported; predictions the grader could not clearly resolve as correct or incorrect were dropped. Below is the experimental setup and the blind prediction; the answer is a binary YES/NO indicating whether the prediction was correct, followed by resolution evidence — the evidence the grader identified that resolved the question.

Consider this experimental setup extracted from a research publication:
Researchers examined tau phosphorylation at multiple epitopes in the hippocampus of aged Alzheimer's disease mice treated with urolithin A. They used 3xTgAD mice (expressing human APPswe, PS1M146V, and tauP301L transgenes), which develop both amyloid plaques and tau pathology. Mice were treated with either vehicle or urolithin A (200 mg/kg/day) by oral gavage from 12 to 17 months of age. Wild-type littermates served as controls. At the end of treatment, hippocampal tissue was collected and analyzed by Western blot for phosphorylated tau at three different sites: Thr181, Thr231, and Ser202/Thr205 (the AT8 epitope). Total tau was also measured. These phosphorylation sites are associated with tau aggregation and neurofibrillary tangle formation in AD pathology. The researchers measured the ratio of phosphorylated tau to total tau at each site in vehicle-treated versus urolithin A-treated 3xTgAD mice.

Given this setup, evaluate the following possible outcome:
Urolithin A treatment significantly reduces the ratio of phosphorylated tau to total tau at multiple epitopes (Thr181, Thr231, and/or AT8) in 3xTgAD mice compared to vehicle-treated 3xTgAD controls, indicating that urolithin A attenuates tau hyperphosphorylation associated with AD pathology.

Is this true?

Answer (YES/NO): NO